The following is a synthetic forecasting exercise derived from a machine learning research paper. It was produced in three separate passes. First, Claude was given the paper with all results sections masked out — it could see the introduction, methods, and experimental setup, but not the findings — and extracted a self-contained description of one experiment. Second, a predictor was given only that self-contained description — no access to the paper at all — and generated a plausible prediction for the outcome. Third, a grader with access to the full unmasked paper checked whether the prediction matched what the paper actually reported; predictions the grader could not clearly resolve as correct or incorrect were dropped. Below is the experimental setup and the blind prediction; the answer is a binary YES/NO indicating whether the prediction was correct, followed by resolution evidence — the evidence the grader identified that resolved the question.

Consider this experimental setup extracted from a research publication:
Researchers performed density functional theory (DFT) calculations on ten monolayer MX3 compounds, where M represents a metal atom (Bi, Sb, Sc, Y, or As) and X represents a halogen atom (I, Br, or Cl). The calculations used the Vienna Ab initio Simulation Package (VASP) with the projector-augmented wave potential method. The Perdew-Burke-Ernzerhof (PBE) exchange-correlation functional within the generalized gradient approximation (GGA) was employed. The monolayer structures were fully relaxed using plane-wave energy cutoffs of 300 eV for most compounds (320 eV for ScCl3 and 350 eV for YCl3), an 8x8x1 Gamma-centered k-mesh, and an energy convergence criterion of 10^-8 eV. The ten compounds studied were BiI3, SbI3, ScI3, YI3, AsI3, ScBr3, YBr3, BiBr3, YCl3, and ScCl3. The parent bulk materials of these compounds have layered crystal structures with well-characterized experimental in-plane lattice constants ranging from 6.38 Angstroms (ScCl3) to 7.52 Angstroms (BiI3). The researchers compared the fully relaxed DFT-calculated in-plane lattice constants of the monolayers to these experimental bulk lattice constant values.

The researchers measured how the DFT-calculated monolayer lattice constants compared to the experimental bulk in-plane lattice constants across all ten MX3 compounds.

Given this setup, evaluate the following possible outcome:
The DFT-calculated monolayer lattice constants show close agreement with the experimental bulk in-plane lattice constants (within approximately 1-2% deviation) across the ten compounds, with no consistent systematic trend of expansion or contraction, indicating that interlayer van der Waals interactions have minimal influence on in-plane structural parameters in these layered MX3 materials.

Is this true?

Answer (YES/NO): NO